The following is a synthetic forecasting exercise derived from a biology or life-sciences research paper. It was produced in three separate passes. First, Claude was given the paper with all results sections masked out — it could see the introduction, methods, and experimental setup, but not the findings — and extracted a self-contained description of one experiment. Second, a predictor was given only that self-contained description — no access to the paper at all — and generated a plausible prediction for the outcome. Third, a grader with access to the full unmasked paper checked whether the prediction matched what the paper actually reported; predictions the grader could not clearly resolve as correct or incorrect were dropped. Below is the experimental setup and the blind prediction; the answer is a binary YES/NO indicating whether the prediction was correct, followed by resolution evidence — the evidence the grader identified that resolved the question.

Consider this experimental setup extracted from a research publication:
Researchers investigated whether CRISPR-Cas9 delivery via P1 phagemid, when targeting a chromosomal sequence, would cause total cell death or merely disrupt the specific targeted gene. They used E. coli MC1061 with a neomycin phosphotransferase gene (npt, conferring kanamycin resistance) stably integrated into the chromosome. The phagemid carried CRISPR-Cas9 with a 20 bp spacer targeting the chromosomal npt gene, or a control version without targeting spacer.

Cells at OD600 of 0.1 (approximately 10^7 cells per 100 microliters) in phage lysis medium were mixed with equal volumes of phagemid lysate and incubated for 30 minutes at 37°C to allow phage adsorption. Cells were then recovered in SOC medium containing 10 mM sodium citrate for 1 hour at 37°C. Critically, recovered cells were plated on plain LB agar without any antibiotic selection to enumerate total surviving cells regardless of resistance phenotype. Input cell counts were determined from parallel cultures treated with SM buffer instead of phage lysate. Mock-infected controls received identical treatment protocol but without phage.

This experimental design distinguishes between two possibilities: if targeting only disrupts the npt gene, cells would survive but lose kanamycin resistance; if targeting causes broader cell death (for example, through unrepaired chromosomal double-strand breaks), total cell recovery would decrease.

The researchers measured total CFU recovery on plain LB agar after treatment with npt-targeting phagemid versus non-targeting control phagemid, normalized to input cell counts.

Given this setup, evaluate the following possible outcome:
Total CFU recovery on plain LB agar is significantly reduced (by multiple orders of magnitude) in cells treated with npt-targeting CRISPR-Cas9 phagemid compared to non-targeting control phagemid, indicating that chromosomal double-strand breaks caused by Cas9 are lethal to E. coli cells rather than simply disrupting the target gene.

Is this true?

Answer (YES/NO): YES